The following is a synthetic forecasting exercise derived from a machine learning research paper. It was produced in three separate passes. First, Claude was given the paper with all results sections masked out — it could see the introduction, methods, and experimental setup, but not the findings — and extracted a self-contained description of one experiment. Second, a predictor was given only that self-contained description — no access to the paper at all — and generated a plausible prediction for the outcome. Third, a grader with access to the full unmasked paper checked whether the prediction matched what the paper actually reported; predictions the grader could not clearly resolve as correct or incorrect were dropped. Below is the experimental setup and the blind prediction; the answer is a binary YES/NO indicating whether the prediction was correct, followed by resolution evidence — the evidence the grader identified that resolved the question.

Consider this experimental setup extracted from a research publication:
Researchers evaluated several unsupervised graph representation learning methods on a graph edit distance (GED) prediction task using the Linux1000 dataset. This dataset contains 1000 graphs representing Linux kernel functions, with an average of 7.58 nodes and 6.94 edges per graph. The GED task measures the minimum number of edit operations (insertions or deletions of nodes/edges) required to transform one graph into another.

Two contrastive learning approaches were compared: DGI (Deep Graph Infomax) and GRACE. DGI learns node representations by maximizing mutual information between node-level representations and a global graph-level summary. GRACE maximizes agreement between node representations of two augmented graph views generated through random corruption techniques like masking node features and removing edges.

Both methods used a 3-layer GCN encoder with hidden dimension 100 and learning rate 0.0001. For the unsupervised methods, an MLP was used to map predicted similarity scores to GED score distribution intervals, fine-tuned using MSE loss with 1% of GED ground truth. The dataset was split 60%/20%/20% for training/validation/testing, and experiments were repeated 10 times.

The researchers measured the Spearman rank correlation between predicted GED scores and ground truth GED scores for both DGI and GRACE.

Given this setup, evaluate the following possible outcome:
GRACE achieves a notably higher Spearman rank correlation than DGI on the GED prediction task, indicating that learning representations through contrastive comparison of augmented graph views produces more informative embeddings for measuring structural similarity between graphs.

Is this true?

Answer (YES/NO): YES